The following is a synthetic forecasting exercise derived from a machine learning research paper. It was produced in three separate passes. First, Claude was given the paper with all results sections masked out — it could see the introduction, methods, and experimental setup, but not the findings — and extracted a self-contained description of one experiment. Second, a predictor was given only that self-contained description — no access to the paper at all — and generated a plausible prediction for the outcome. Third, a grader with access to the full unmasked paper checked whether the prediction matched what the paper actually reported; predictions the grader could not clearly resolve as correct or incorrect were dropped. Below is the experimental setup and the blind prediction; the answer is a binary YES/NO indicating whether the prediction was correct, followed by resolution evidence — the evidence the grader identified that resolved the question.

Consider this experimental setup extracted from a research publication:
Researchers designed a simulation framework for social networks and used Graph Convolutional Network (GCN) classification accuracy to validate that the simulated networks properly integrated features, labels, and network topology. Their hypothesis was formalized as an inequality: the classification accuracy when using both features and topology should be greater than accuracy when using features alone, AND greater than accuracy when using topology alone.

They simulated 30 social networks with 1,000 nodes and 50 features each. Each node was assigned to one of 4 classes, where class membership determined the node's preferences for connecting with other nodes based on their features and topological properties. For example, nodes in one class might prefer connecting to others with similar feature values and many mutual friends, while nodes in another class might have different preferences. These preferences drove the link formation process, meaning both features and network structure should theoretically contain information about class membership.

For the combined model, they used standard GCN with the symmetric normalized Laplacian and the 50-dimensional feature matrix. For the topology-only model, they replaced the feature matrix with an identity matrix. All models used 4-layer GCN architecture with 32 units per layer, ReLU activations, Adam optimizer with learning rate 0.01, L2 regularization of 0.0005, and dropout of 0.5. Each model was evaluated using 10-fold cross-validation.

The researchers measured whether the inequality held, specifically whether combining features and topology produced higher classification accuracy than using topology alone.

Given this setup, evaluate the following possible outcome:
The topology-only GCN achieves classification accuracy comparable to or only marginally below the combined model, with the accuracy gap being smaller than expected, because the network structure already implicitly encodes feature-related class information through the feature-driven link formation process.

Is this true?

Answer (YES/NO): NO